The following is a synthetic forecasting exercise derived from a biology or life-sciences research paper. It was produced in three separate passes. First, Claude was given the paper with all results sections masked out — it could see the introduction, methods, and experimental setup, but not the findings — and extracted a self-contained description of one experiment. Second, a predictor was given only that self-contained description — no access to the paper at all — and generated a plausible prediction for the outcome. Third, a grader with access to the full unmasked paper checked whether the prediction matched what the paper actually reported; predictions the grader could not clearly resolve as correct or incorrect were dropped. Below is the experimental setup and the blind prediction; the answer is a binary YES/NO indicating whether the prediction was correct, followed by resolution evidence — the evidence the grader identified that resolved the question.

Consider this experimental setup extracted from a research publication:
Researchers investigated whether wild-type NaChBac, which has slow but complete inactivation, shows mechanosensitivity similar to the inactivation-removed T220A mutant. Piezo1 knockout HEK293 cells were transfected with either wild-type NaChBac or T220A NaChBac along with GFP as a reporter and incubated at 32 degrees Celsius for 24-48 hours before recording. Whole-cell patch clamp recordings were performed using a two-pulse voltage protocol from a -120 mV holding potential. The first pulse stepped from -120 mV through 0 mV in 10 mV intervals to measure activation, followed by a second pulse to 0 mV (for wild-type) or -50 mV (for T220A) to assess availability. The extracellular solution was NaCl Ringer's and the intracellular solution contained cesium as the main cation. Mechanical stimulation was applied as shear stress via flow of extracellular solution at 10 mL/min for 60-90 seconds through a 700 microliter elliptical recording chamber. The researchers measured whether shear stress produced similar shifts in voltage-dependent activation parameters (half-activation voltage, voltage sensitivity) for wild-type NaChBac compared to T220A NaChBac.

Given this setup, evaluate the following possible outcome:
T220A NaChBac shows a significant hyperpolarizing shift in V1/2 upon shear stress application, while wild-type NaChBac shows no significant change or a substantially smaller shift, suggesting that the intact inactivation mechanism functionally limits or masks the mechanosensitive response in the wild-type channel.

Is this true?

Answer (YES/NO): NO